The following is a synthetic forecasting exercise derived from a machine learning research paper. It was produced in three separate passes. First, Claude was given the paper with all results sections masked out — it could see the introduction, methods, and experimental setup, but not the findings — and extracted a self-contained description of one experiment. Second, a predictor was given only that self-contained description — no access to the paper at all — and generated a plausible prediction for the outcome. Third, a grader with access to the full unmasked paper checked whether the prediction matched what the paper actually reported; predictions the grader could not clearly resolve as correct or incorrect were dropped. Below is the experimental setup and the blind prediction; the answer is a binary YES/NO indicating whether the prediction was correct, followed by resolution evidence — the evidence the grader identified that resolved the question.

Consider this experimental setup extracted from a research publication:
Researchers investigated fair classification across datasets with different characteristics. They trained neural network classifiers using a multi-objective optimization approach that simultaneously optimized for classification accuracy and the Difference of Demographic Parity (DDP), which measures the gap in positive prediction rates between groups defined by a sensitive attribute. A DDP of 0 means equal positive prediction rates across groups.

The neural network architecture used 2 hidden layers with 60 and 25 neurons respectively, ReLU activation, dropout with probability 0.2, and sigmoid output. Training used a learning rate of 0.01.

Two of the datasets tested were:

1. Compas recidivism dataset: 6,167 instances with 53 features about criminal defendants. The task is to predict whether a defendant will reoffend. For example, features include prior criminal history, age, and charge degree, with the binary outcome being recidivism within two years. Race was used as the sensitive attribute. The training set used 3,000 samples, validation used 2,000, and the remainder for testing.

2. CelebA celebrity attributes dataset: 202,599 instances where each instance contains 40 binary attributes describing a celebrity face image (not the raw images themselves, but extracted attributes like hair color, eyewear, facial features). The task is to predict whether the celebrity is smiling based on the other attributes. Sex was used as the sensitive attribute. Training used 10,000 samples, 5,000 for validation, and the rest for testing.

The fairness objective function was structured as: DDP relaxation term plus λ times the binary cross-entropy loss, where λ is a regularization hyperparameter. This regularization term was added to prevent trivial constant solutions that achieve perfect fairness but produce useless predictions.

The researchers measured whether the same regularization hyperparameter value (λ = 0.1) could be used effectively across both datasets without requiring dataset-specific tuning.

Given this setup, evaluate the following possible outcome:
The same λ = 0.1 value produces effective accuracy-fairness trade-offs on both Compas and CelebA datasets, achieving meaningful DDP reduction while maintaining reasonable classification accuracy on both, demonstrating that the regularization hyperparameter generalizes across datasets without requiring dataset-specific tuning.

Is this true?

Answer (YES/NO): YES